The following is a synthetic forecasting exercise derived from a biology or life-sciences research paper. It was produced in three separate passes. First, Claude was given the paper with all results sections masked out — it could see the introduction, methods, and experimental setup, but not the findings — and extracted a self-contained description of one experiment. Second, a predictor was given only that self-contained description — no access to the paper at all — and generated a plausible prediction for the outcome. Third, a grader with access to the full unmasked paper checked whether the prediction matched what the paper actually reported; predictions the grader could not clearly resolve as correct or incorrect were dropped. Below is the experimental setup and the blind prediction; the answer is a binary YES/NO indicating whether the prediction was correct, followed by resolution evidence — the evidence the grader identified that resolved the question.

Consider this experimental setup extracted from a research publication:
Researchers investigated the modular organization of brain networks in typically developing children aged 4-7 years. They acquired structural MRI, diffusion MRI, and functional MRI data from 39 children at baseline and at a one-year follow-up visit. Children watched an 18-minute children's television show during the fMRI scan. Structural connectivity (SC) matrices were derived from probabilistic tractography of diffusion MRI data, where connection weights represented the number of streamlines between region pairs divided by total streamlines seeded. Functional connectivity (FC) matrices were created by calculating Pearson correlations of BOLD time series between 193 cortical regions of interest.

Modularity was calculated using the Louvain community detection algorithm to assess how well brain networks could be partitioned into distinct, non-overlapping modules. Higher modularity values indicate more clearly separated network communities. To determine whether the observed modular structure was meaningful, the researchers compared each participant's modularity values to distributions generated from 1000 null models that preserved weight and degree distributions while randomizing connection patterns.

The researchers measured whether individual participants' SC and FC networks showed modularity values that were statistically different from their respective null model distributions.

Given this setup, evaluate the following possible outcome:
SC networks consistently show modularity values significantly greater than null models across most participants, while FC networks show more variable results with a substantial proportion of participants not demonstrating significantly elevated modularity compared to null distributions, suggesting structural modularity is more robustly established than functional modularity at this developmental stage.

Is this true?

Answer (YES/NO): NO